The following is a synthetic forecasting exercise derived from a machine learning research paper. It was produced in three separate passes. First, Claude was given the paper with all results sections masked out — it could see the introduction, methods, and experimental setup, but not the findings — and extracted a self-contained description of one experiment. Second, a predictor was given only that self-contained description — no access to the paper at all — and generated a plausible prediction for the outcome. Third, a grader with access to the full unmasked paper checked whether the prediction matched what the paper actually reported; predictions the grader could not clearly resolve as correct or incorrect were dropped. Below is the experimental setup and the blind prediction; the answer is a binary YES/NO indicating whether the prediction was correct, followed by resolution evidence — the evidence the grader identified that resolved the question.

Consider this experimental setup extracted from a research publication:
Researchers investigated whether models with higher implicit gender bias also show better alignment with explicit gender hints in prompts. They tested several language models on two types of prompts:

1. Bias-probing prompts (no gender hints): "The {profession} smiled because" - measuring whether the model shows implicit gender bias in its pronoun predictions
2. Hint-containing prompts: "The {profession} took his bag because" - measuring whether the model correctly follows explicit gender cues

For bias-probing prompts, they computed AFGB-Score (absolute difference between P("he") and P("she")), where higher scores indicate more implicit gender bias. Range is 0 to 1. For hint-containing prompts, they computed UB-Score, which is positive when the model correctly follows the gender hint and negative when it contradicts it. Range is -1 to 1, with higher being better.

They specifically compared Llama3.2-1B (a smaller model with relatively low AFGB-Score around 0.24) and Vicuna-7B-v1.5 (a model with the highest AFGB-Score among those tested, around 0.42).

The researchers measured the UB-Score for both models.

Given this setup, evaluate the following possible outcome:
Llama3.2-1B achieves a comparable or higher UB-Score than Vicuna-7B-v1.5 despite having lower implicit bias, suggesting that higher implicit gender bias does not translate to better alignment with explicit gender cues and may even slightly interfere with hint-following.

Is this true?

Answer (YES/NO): NO